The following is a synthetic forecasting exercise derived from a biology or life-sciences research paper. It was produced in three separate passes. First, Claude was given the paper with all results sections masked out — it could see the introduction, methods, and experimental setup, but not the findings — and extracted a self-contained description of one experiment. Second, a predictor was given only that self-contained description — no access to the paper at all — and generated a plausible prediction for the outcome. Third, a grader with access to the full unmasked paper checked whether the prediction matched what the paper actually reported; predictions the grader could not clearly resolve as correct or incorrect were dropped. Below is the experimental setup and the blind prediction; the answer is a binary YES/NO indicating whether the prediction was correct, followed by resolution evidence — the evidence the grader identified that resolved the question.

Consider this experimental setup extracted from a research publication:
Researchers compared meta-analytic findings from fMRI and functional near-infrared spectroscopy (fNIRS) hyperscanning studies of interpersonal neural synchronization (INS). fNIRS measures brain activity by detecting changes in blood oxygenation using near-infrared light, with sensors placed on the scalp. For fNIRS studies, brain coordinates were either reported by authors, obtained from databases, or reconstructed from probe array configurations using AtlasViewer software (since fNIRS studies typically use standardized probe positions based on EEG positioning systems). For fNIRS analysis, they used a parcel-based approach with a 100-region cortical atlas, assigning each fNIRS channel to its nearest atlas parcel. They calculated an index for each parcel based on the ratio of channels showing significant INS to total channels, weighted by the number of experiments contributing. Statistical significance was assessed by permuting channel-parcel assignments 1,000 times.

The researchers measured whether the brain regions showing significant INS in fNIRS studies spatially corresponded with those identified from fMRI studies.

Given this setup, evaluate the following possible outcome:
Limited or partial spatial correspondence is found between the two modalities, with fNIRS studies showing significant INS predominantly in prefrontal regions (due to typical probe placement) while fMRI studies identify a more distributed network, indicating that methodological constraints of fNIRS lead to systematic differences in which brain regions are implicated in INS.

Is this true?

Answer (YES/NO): NO